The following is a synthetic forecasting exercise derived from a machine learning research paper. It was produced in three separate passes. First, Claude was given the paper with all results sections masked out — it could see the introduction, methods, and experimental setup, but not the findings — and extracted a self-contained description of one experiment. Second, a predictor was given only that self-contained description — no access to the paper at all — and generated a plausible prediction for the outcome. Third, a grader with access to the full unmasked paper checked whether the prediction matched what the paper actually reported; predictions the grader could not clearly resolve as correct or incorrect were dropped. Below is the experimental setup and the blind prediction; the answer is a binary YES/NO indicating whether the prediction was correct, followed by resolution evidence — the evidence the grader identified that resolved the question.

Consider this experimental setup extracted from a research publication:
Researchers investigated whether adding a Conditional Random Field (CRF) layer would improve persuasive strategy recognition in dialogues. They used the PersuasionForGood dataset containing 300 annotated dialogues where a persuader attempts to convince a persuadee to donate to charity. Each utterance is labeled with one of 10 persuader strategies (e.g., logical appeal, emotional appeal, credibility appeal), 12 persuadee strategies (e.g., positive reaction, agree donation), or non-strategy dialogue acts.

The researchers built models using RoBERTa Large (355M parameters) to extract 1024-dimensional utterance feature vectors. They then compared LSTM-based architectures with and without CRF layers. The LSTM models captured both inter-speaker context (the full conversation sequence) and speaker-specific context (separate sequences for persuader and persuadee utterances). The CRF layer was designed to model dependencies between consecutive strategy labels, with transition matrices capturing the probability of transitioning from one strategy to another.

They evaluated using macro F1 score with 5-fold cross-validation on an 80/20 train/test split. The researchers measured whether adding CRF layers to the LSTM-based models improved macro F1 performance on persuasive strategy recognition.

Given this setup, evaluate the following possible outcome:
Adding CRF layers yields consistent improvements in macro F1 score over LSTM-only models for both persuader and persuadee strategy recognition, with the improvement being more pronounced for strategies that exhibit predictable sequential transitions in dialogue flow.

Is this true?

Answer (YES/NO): NO